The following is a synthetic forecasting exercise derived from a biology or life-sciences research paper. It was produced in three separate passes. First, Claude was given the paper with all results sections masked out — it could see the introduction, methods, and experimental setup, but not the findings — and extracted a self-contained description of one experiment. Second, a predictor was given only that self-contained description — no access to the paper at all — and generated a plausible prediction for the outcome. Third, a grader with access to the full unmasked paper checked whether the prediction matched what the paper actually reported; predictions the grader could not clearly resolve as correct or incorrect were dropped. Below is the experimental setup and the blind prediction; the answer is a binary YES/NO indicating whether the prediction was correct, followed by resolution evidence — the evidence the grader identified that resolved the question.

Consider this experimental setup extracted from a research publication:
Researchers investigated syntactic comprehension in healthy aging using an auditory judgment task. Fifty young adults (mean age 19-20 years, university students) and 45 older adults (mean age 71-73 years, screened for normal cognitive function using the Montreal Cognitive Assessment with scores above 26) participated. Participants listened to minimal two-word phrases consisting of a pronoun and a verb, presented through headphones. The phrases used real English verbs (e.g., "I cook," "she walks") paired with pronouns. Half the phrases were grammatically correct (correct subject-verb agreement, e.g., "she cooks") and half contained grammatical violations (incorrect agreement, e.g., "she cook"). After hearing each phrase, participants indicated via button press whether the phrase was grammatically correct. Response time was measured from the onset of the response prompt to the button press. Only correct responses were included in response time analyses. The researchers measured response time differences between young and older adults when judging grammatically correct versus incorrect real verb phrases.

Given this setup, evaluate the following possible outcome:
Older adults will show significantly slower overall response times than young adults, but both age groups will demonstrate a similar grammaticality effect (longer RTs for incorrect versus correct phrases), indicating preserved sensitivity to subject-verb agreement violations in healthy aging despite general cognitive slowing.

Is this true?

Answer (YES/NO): NO